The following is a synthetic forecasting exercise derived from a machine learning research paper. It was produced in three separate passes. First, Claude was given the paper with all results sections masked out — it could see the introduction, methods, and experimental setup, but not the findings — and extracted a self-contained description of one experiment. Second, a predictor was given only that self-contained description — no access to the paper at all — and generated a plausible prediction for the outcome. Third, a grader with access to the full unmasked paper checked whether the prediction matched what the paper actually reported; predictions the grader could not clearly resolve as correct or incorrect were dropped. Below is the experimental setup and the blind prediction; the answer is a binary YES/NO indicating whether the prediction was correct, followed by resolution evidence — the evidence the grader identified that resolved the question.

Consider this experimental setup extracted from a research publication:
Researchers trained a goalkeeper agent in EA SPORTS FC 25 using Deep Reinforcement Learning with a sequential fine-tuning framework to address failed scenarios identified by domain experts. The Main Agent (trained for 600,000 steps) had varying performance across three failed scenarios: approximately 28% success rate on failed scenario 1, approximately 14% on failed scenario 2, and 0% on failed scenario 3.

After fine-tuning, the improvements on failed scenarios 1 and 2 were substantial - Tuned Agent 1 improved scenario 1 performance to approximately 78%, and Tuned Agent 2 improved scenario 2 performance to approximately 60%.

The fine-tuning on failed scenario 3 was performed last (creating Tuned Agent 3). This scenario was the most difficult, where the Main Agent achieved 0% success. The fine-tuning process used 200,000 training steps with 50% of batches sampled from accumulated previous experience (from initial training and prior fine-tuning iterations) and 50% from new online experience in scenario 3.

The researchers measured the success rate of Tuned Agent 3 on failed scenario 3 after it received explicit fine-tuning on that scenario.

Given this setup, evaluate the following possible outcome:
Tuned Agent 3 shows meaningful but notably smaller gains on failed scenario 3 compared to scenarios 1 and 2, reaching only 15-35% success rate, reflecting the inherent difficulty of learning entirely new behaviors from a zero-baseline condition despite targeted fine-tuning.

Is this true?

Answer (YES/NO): NO